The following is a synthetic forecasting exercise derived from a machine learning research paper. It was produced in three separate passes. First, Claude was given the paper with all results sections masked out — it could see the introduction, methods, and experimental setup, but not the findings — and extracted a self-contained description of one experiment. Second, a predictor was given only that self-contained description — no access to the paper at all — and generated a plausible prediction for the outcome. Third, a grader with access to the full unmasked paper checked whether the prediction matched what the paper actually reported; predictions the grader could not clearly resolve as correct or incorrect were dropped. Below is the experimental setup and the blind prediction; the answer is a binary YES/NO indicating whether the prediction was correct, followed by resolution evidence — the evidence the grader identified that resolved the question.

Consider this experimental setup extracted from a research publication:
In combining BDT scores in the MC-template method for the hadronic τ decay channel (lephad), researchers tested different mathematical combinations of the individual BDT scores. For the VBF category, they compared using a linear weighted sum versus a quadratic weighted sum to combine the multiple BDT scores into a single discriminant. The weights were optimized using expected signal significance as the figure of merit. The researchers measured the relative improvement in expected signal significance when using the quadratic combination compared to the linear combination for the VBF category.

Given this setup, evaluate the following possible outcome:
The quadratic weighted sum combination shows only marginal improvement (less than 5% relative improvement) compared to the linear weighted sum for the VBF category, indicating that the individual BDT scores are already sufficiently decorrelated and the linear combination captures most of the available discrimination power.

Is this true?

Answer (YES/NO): YES